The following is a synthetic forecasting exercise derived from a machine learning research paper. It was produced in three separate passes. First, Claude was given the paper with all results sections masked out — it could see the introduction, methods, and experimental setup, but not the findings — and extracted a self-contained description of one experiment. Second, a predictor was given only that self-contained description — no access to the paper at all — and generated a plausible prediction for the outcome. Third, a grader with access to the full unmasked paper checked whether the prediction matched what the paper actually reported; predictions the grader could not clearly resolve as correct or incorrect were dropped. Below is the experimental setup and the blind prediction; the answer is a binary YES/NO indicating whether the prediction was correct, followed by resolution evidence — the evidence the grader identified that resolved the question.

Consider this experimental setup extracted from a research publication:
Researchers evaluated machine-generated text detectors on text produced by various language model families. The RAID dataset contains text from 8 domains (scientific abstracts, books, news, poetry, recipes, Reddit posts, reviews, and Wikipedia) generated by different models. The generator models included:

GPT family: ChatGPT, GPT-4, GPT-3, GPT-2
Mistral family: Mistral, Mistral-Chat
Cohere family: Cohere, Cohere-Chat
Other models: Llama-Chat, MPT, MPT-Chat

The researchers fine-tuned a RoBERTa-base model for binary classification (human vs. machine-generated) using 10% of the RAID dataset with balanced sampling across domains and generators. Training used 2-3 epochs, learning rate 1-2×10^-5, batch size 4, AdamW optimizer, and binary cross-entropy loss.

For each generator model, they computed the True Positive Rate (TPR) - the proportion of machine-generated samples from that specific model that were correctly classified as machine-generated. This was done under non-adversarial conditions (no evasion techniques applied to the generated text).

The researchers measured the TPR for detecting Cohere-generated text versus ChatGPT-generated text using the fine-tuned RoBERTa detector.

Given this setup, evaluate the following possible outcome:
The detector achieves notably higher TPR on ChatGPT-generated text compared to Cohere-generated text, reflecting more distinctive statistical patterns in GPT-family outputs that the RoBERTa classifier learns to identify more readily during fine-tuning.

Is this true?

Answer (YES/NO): YES